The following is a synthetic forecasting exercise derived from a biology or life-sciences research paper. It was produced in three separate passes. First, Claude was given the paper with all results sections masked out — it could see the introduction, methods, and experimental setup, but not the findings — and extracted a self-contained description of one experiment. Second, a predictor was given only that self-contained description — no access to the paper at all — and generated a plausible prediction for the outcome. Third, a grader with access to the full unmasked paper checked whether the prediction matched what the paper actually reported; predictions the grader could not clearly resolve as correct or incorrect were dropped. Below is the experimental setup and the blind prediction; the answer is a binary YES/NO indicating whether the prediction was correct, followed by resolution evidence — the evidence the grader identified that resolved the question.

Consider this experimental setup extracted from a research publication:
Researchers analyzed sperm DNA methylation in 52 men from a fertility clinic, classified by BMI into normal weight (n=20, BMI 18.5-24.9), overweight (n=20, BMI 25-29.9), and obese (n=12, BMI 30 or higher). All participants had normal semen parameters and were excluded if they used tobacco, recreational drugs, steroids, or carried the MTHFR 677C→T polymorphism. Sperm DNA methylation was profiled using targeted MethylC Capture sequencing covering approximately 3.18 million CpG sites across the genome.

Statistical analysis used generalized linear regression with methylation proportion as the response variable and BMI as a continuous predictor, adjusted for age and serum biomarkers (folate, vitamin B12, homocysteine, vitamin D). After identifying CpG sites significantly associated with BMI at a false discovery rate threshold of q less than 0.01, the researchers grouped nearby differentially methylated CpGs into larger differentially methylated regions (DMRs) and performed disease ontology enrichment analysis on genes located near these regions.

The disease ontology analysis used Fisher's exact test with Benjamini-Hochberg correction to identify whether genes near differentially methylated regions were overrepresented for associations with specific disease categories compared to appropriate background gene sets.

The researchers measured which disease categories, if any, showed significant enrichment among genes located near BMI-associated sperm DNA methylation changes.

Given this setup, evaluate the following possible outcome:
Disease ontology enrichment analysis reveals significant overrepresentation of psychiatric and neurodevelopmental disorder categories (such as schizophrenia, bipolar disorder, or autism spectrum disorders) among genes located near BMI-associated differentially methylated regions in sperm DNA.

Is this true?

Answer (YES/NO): YES